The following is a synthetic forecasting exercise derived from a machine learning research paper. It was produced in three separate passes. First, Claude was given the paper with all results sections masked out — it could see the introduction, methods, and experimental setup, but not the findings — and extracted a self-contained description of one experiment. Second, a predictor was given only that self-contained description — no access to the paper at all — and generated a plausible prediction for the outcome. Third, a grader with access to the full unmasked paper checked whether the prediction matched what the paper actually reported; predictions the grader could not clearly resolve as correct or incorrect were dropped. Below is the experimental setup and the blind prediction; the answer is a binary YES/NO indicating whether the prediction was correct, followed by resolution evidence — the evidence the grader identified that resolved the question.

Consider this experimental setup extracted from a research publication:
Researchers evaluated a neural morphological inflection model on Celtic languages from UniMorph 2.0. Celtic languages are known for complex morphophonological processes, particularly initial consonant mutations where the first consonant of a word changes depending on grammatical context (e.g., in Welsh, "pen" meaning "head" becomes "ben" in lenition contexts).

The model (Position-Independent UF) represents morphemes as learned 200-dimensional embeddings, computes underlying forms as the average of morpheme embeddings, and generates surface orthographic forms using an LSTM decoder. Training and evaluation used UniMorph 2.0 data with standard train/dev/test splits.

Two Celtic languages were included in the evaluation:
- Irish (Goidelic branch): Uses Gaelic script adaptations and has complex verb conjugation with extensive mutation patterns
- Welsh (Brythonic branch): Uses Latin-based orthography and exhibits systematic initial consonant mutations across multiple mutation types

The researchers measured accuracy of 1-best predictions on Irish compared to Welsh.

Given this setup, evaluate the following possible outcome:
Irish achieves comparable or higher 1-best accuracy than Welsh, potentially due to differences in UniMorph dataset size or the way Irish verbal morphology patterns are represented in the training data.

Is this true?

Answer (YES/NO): NO